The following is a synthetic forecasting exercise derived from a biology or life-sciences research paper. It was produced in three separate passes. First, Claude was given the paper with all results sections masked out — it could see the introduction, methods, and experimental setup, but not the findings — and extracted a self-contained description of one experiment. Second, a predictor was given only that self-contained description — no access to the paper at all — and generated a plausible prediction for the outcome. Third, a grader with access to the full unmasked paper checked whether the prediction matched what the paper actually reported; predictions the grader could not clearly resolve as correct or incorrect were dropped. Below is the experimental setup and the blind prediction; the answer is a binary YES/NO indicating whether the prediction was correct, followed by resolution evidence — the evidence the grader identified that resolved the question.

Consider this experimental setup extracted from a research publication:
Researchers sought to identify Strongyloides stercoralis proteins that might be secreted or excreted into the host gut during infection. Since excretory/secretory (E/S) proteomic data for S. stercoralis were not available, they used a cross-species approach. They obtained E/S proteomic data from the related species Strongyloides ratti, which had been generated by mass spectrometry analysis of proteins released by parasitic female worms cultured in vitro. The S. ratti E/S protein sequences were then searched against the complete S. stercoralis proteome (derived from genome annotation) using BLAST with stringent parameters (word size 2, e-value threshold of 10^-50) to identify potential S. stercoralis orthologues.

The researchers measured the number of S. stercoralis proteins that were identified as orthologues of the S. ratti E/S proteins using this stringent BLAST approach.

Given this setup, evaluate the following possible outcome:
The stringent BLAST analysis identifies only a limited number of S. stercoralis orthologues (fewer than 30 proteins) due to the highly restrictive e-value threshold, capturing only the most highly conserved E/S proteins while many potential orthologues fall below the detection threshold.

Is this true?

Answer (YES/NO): NO